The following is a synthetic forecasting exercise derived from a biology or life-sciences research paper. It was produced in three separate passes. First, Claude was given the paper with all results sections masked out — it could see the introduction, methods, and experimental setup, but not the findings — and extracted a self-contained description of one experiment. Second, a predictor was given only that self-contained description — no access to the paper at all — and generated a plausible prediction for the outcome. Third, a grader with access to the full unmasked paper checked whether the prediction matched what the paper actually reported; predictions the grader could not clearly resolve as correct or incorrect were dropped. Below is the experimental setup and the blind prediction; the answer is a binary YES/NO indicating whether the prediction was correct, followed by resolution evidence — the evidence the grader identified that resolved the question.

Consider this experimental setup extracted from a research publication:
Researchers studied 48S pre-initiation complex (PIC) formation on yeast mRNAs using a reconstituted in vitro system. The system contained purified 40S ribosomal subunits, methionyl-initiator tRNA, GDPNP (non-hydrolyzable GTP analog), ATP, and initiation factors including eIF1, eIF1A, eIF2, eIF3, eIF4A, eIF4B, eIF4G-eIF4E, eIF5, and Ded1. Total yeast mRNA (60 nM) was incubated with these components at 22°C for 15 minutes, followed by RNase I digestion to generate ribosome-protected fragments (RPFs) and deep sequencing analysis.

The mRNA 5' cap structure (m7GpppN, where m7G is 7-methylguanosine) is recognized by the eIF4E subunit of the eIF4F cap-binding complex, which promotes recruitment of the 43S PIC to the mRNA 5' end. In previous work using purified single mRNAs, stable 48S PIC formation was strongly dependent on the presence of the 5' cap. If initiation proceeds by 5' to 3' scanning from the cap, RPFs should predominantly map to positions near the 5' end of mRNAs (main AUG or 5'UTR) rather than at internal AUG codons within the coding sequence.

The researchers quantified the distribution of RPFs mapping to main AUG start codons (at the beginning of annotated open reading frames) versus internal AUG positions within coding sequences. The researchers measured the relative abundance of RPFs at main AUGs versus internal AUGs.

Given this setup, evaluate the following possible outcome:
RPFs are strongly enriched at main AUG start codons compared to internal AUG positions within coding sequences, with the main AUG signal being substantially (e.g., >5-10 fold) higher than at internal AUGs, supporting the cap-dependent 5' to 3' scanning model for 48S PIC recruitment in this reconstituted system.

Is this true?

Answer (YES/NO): YES